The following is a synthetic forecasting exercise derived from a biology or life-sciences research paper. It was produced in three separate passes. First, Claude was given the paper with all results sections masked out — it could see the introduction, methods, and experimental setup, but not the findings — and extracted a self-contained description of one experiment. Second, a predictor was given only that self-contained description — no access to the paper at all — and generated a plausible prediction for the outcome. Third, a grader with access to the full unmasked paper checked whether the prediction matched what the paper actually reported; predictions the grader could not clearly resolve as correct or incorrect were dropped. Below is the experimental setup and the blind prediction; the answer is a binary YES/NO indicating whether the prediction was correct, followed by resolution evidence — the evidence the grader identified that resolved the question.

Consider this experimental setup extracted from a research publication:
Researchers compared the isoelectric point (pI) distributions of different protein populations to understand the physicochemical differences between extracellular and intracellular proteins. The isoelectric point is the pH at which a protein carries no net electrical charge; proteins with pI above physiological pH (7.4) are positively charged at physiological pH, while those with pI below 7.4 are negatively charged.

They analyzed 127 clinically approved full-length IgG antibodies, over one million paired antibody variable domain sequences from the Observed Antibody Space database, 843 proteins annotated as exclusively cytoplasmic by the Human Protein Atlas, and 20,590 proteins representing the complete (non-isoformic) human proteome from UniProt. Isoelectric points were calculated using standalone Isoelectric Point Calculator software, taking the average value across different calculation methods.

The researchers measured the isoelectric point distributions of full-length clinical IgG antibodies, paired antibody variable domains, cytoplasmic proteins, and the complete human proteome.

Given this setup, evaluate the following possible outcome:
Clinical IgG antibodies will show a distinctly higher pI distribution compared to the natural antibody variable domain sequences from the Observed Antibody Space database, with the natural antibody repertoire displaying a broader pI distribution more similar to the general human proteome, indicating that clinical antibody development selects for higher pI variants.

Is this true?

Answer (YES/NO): NO